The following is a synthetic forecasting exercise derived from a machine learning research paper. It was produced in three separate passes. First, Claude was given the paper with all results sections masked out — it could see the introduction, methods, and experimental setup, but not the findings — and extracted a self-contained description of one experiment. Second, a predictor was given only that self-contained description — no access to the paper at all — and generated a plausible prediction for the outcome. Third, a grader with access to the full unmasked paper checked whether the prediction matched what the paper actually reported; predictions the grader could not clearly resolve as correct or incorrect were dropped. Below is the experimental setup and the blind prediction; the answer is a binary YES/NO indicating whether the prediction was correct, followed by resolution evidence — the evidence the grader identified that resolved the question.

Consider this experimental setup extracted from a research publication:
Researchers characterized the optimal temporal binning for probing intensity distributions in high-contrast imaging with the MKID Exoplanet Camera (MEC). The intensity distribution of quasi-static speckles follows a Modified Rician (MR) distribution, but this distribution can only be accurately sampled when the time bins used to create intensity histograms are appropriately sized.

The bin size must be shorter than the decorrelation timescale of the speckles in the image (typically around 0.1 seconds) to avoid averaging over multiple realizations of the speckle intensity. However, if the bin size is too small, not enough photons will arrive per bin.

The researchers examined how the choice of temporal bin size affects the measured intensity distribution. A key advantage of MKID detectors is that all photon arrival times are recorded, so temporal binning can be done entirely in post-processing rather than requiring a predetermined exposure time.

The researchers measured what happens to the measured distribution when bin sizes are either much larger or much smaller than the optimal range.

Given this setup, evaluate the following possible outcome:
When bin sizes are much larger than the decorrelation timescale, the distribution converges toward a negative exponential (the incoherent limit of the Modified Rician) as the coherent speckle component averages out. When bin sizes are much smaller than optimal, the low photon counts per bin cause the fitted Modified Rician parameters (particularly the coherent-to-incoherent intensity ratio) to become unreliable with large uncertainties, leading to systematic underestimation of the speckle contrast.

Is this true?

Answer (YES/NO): NO